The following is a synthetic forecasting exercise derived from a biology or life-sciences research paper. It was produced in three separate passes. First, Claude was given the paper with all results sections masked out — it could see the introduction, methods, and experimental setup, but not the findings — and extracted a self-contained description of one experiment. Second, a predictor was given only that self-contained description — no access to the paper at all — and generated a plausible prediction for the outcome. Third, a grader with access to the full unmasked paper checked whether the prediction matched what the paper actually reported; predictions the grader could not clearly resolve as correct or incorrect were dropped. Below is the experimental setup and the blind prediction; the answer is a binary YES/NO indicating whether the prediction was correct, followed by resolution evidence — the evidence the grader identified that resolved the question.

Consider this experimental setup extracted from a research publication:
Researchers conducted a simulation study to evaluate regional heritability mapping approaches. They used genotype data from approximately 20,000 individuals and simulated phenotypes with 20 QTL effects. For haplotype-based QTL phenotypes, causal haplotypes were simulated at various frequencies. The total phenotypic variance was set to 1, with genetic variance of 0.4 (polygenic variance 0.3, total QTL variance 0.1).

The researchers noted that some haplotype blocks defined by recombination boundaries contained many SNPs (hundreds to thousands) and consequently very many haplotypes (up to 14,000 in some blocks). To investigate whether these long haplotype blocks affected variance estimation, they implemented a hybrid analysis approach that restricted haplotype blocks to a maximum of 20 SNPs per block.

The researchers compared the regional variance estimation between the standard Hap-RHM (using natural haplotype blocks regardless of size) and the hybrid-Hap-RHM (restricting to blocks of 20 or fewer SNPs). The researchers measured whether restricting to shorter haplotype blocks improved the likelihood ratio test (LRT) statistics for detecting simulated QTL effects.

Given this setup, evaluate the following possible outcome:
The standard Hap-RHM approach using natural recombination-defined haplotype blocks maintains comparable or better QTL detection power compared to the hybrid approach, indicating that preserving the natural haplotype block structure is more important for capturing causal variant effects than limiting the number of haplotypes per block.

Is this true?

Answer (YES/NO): YES